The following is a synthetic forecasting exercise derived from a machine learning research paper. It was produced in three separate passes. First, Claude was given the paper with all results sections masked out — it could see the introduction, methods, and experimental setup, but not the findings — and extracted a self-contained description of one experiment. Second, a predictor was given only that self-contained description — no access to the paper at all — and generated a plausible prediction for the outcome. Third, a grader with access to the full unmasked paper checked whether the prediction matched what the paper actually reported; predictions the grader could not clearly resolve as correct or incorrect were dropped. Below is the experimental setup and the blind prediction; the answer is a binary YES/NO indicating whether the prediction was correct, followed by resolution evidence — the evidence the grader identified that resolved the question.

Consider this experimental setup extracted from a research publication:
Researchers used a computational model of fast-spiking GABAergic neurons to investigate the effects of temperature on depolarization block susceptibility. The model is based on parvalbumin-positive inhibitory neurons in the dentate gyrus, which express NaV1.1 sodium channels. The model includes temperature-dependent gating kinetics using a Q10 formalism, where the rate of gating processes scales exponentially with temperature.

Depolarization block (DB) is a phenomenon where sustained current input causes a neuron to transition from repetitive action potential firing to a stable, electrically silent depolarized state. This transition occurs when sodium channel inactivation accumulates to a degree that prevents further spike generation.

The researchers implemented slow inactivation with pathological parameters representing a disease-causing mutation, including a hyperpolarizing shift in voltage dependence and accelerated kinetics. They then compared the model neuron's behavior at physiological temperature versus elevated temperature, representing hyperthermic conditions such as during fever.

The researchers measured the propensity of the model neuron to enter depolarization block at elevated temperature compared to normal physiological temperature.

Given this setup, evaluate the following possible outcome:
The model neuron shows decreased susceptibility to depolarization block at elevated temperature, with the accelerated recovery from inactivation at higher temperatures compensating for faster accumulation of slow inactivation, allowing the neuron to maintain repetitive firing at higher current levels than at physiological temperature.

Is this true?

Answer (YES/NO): NO